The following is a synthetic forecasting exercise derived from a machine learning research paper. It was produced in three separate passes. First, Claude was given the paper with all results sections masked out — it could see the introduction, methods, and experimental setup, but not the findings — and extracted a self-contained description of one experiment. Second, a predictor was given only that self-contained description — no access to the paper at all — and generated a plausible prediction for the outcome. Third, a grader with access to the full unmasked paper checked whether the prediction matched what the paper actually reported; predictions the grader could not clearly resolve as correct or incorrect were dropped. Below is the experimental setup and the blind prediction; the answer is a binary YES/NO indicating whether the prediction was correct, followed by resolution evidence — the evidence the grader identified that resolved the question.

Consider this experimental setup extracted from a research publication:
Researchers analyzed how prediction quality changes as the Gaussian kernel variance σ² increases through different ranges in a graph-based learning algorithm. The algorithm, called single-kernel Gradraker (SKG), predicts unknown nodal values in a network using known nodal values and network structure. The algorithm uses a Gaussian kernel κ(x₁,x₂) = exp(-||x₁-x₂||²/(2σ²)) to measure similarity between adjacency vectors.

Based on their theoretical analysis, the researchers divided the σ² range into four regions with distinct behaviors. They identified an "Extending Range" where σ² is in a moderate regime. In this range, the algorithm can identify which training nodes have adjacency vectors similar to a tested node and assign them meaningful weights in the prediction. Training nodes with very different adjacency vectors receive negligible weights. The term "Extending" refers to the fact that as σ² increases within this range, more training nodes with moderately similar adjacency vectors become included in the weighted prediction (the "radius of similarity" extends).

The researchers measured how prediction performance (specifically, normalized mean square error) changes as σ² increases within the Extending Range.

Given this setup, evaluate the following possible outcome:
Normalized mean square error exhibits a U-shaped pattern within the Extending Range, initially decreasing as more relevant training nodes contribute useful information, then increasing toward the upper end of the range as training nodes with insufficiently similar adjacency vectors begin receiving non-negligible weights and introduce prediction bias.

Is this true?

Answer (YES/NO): NO